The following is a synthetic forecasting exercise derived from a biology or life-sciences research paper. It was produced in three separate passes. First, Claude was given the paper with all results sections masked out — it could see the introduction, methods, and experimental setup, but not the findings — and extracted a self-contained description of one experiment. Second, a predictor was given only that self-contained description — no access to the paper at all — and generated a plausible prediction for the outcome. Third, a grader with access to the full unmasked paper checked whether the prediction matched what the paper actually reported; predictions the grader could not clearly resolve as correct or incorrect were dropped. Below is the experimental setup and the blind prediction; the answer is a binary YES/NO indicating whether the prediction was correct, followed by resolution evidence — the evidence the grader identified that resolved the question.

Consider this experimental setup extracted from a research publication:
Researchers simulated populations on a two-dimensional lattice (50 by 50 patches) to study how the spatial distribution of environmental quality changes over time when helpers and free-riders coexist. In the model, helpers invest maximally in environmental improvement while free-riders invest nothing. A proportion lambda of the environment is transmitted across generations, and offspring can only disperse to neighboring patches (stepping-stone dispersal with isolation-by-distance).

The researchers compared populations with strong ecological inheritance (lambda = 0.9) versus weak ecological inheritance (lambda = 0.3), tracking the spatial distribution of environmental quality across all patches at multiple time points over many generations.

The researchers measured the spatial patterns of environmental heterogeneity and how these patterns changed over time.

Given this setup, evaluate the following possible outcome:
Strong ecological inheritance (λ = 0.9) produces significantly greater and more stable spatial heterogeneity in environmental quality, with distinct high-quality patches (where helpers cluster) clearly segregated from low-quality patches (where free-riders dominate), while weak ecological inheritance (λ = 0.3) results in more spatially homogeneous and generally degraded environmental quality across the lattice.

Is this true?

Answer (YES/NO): NO